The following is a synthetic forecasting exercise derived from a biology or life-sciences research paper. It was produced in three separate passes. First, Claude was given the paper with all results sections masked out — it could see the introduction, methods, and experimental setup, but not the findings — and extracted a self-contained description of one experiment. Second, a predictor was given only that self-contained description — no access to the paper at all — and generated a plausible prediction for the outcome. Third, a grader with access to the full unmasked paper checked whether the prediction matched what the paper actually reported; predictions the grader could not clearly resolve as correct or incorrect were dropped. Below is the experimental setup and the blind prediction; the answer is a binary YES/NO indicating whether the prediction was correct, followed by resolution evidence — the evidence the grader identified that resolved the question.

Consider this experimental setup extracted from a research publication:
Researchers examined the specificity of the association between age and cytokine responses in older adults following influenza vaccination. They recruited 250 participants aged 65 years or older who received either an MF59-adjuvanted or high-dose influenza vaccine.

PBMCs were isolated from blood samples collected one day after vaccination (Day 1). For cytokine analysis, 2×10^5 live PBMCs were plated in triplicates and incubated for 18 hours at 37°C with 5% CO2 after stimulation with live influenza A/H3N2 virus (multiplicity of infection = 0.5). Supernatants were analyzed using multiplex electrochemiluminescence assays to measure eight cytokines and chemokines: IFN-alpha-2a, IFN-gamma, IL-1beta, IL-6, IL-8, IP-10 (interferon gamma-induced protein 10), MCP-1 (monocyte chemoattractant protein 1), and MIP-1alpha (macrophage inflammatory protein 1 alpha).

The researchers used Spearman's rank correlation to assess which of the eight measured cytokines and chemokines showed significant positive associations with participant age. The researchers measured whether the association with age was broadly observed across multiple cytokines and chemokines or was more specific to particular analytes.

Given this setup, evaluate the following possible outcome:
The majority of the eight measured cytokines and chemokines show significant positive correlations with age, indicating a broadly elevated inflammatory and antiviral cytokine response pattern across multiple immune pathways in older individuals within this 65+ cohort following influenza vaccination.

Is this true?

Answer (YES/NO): NO